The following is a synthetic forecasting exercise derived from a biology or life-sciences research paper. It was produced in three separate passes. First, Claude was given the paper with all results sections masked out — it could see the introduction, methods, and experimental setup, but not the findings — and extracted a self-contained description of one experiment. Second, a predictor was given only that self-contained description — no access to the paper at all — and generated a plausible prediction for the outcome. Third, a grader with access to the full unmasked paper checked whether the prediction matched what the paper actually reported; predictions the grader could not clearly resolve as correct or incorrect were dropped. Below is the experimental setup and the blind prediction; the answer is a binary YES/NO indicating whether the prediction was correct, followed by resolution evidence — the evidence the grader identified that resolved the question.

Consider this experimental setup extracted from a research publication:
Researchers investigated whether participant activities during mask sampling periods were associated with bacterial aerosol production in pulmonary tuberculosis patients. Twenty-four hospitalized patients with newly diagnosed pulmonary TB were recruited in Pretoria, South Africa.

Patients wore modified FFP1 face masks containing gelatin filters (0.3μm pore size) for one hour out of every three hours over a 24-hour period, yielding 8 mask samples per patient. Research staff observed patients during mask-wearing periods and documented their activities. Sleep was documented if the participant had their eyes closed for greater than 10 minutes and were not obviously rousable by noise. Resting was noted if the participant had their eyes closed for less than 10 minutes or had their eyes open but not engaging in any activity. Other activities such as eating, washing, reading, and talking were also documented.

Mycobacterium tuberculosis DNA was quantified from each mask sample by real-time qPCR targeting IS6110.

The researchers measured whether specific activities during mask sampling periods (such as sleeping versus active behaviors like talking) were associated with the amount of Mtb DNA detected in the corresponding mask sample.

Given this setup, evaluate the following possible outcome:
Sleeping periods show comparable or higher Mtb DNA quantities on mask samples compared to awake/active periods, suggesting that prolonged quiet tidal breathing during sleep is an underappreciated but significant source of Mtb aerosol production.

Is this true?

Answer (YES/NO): YES